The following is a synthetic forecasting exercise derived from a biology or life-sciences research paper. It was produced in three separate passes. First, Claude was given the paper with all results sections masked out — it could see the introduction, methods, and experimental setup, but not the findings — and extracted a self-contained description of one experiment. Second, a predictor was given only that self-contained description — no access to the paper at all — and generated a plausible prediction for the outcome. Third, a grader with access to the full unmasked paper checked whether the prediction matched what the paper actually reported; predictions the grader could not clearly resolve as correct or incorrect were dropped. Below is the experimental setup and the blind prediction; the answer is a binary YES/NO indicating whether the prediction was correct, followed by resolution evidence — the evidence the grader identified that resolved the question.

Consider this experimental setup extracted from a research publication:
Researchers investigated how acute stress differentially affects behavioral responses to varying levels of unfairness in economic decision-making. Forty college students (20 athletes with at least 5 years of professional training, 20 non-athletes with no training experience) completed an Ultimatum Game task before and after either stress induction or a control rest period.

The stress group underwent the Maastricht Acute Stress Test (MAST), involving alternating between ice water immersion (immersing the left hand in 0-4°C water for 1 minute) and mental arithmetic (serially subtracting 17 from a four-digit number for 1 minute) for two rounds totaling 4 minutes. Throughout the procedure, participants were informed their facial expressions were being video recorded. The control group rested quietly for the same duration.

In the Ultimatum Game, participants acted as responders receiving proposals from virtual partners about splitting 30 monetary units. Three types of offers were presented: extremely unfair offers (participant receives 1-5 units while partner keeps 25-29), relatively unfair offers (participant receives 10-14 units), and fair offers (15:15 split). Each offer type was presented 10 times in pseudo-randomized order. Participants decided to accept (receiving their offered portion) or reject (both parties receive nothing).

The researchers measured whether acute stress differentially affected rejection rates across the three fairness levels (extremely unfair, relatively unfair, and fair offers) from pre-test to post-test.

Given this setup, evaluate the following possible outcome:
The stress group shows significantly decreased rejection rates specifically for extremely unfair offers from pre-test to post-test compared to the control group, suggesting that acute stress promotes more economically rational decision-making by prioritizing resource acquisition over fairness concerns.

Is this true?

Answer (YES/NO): NO